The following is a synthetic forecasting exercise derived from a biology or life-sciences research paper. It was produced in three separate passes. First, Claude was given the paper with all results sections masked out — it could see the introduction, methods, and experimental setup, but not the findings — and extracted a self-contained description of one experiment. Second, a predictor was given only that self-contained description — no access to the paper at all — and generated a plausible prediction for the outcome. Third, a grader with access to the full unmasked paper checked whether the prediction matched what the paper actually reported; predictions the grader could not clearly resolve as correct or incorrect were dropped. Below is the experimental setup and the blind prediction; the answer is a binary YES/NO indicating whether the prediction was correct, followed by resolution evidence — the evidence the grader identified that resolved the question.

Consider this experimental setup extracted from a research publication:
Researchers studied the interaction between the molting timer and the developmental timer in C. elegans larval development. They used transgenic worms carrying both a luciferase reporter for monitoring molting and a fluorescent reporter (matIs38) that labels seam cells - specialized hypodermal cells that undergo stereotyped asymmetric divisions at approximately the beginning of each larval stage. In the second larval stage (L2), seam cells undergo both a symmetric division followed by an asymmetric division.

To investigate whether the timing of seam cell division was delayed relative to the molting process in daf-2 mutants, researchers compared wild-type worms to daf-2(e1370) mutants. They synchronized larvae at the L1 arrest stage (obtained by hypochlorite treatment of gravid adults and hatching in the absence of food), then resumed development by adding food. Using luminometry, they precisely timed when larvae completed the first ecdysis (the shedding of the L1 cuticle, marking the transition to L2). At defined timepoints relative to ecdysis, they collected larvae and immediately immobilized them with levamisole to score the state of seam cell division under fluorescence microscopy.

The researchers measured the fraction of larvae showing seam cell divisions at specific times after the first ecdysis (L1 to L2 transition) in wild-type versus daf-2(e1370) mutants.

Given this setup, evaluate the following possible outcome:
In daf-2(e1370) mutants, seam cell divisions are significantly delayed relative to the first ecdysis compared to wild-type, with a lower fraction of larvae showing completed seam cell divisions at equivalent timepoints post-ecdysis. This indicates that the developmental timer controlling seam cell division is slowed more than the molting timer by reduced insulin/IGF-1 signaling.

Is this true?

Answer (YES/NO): YES